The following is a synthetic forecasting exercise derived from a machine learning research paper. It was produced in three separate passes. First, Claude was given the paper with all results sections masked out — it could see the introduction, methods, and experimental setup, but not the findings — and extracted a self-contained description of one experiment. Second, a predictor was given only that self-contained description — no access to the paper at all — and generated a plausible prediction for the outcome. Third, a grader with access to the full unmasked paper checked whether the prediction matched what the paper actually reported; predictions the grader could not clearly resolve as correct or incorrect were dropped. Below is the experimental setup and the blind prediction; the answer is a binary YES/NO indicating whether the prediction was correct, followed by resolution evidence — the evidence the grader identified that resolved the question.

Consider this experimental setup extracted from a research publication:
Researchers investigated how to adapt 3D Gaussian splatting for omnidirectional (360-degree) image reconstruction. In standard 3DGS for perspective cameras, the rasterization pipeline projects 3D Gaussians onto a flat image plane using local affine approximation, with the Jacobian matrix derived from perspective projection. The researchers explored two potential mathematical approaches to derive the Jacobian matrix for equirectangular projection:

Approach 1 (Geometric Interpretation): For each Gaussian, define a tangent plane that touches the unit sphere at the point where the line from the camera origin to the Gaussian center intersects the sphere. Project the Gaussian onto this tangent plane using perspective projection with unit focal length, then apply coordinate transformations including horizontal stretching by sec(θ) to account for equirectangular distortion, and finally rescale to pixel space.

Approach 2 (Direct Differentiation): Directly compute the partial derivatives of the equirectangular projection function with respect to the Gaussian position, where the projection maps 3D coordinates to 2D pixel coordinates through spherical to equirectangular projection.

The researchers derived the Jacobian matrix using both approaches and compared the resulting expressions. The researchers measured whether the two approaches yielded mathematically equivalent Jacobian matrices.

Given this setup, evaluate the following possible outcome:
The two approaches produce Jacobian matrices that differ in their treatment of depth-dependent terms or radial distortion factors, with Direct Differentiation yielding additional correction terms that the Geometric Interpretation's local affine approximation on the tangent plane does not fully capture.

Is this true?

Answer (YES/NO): NO